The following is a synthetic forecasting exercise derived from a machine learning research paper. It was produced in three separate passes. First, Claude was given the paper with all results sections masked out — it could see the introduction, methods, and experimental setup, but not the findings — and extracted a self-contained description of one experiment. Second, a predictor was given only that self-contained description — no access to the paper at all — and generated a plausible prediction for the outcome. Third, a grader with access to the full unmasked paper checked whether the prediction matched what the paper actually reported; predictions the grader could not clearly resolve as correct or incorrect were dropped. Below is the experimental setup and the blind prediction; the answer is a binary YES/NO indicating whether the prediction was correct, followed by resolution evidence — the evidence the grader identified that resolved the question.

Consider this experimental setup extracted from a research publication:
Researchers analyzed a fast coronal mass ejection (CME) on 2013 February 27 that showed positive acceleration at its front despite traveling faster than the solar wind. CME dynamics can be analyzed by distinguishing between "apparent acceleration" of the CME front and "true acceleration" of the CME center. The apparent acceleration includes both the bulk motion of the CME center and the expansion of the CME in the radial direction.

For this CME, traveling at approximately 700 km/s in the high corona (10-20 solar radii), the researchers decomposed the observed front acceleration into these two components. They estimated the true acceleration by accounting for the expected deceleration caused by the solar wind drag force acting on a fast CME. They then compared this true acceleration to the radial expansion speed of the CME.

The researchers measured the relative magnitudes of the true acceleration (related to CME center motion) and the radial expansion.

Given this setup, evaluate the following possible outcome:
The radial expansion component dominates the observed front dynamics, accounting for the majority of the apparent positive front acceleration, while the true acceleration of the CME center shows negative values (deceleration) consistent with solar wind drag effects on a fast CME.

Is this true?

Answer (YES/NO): NO